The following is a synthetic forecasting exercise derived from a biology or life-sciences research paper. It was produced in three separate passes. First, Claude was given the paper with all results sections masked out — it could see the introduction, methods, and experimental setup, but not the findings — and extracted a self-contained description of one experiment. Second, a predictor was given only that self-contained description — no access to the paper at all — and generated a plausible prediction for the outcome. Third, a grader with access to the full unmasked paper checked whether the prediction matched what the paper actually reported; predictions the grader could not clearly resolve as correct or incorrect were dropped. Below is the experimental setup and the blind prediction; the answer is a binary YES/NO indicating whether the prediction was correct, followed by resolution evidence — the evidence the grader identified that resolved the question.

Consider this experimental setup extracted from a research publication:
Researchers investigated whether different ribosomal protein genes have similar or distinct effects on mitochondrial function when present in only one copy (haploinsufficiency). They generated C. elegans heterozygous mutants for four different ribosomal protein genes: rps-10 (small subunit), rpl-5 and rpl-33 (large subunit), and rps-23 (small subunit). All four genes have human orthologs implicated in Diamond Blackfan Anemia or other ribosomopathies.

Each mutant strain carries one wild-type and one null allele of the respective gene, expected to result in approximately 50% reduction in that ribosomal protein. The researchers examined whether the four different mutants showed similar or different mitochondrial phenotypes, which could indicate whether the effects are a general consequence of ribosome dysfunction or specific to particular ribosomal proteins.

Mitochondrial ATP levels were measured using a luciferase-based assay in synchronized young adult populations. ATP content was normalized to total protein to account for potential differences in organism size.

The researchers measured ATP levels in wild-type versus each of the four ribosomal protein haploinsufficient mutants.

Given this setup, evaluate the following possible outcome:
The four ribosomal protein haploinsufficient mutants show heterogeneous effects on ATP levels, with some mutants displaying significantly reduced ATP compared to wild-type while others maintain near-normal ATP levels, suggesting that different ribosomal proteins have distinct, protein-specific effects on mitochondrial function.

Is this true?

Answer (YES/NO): YES